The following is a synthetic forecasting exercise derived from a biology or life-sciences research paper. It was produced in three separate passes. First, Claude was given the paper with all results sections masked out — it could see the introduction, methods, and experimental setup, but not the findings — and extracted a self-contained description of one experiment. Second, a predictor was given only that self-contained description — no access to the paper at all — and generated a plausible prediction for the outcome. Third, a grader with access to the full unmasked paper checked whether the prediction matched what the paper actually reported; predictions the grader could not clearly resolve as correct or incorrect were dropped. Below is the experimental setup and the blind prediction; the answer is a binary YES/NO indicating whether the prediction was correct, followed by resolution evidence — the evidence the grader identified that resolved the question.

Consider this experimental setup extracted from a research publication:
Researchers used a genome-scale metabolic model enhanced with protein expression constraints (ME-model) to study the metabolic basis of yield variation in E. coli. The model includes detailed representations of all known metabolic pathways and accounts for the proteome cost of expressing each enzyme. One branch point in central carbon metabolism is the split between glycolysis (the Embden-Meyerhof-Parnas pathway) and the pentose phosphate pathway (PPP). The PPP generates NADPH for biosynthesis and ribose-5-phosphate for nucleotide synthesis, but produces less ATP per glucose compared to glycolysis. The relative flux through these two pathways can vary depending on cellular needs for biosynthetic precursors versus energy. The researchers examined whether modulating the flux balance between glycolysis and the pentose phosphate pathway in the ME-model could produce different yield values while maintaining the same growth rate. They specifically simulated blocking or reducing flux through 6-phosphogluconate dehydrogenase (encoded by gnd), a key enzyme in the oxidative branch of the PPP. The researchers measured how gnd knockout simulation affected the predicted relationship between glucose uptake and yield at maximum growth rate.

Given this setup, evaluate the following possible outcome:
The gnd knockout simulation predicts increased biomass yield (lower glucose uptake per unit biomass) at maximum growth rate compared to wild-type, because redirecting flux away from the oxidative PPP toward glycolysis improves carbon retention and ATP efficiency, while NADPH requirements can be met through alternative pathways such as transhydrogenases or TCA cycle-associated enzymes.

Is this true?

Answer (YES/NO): NO